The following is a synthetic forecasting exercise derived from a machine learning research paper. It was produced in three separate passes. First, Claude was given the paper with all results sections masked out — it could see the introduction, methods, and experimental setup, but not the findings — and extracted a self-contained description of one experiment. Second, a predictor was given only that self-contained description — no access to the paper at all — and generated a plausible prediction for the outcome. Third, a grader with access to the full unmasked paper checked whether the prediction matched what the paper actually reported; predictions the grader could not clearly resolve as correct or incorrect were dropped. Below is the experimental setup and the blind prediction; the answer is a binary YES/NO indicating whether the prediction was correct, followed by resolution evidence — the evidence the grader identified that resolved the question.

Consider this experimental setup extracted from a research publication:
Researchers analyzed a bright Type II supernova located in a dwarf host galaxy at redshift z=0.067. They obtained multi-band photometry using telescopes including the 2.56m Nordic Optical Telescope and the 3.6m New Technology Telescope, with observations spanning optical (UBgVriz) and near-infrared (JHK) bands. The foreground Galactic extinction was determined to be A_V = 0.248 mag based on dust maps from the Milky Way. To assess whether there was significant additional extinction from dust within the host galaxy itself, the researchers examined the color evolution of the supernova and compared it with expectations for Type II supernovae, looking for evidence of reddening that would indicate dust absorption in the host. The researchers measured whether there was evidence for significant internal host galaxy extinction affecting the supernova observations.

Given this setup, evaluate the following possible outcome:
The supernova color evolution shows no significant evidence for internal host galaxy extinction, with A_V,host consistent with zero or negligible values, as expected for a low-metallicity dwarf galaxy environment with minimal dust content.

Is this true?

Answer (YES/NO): YES